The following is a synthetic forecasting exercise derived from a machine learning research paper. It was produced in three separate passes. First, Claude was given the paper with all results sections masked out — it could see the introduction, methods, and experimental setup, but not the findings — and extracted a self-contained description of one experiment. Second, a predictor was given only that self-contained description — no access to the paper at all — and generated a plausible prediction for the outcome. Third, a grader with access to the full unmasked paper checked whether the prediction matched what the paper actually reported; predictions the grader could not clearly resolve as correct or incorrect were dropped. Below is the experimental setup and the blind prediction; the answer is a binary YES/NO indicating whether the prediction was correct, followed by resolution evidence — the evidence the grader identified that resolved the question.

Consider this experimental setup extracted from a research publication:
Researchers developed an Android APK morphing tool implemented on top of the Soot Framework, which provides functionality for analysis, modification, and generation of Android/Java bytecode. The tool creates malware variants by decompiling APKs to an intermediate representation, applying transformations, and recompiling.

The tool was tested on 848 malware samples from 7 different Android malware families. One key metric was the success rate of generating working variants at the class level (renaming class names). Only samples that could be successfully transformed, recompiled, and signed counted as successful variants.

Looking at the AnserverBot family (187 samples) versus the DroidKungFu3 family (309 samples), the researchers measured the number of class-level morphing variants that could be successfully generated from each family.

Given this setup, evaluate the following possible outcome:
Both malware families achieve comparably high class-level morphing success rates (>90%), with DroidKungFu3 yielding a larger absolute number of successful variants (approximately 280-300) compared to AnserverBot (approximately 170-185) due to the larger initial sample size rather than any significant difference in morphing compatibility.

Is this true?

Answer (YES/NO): NO